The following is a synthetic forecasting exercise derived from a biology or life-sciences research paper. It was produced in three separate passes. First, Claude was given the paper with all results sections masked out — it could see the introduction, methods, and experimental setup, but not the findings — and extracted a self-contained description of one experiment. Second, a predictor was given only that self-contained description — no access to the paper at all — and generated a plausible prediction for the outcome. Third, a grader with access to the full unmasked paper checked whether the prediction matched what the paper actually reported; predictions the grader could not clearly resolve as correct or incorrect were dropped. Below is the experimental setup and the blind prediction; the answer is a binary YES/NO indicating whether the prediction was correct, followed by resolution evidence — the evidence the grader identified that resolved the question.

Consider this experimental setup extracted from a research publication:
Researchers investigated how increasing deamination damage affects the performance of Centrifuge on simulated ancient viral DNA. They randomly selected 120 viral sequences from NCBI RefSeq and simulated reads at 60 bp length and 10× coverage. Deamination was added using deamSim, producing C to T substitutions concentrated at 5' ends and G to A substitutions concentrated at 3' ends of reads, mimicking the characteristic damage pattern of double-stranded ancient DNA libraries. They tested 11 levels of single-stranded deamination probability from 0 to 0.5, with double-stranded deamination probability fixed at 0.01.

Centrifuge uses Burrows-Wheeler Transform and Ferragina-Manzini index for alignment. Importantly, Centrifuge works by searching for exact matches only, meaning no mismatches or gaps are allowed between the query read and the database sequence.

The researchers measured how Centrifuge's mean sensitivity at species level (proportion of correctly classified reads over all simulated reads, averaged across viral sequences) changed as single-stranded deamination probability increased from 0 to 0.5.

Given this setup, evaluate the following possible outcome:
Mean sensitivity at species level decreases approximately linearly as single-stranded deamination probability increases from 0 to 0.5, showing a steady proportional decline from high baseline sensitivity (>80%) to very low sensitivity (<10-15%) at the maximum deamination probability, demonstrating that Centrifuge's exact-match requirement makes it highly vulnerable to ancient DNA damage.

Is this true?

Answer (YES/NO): NO